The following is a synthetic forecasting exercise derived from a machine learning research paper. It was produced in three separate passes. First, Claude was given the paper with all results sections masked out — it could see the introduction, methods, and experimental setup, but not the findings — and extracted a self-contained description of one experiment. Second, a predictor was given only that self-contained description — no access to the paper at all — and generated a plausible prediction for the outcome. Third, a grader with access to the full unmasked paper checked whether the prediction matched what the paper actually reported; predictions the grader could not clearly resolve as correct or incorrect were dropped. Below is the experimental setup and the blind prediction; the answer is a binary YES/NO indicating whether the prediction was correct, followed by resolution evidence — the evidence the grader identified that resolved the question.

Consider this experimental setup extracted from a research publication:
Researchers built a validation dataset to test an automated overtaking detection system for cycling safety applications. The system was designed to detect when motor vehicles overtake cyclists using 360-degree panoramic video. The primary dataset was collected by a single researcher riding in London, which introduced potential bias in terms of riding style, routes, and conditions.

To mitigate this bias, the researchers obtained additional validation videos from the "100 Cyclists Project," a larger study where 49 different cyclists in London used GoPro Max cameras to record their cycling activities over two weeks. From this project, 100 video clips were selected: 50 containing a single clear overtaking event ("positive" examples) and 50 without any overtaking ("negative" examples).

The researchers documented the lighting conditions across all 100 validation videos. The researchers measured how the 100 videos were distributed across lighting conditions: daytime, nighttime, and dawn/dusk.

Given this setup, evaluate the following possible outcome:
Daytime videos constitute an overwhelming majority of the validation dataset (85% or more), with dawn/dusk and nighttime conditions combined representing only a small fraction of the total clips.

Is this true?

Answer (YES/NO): NO